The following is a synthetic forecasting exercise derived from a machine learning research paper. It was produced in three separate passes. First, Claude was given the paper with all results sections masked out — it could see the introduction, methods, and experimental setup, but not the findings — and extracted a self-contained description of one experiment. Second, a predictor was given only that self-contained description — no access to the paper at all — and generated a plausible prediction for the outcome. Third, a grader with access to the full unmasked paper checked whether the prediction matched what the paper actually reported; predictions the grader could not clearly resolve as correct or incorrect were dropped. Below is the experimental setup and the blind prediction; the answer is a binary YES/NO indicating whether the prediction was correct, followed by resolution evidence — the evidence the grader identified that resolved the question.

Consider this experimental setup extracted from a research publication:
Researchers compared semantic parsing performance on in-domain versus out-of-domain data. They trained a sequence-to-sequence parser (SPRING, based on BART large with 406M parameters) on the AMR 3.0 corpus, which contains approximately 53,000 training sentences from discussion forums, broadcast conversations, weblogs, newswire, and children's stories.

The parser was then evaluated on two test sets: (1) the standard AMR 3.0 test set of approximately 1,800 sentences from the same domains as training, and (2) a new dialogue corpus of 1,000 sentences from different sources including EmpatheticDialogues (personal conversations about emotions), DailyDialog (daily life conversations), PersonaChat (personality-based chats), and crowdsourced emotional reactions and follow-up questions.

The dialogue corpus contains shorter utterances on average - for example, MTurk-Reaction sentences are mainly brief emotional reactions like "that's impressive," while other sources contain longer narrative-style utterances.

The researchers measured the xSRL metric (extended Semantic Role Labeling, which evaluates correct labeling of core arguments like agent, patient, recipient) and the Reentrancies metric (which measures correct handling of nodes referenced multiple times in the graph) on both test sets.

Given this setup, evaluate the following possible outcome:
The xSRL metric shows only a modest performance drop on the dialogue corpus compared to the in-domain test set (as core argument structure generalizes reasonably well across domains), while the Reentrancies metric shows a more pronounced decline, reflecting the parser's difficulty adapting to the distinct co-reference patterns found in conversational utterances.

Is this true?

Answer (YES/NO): NO